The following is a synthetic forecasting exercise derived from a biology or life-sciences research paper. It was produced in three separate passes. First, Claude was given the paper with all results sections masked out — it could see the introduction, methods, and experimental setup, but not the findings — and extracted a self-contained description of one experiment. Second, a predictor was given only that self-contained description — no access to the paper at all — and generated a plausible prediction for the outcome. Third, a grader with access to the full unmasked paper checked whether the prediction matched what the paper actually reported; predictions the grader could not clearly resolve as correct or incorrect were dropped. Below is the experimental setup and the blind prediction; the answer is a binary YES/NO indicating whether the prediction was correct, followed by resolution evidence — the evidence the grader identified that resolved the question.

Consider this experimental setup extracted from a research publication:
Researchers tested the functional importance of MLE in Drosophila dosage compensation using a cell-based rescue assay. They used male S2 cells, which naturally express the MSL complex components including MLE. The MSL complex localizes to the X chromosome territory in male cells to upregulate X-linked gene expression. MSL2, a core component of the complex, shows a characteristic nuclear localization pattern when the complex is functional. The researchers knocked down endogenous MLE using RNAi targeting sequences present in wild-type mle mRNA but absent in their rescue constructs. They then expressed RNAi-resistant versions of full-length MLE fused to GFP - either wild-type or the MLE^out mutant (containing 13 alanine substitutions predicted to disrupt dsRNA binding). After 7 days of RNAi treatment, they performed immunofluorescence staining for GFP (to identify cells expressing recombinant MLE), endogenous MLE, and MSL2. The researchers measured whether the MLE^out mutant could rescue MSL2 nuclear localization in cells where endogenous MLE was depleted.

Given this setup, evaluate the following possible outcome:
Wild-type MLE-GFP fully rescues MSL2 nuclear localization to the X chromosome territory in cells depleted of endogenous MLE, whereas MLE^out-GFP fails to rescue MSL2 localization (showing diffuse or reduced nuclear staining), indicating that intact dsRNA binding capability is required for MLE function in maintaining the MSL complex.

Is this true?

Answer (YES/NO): NO